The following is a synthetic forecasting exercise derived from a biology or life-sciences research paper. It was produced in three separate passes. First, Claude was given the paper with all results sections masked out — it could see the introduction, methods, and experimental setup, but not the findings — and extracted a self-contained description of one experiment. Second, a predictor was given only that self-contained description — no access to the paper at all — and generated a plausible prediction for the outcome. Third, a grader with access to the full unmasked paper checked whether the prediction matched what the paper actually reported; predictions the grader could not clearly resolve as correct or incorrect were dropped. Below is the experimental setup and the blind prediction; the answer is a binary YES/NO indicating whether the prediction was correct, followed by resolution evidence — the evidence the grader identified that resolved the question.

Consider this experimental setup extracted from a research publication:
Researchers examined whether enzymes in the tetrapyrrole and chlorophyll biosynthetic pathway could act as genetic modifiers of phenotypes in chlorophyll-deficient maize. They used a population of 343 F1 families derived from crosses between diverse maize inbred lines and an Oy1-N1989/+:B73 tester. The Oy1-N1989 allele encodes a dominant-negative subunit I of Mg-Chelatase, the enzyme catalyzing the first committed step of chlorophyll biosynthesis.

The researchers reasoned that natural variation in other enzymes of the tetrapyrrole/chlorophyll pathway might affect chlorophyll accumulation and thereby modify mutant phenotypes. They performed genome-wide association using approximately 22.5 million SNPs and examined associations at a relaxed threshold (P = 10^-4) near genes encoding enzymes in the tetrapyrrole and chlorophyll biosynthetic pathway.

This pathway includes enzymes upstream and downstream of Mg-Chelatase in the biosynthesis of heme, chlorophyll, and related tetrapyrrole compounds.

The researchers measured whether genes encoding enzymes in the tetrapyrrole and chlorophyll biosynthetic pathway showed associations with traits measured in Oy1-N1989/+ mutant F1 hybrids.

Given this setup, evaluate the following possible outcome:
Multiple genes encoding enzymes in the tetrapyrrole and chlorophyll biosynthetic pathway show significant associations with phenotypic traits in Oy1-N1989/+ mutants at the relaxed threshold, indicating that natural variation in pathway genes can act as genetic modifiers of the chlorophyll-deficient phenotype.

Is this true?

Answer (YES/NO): YES